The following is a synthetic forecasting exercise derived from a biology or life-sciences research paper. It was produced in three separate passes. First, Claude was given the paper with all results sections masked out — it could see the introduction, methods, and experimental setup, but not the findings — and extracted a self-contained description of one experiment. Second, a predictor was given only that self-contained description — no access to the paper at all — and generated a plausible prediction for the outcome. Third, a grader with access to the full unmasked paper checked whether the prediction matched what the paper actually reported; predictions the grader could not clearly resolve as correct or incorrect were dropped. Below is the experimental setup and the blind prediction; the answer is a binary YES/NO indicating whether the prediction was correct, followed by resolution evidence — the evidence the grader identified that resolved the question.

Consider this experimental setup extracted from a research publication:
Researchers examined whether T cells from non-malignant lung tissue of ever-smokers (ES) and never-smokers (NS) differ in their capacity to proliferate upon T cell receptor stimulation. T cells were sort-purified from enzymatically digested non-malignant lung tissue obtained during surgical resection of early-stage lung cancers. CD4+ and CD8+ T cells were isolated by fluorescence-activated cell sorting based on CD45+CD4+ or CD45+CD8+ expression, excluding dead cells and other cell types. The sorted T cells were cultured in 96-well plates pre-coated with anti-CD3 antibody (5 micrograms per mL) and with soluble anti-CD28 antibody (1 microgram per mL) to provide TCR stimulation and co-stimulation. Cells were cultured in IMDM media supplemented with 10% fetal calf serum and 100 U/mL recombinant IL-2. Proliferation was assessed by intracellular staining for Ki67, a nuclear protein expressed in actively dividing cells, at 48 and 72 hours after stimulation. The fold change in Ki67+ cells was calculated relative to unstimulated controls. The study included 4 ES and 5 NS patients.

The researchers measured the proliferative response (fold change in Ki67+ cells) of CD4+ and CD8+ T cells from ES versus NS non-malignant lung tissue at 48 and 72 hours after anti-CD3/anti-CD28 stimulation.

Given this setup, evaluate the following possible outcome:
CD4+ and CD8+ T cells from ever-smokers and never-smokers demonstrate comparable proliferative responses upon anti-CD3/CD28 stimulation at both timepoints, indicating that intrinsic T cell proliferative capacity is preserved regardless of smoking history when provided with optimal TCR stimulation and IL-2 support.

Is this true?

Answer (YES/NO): NO